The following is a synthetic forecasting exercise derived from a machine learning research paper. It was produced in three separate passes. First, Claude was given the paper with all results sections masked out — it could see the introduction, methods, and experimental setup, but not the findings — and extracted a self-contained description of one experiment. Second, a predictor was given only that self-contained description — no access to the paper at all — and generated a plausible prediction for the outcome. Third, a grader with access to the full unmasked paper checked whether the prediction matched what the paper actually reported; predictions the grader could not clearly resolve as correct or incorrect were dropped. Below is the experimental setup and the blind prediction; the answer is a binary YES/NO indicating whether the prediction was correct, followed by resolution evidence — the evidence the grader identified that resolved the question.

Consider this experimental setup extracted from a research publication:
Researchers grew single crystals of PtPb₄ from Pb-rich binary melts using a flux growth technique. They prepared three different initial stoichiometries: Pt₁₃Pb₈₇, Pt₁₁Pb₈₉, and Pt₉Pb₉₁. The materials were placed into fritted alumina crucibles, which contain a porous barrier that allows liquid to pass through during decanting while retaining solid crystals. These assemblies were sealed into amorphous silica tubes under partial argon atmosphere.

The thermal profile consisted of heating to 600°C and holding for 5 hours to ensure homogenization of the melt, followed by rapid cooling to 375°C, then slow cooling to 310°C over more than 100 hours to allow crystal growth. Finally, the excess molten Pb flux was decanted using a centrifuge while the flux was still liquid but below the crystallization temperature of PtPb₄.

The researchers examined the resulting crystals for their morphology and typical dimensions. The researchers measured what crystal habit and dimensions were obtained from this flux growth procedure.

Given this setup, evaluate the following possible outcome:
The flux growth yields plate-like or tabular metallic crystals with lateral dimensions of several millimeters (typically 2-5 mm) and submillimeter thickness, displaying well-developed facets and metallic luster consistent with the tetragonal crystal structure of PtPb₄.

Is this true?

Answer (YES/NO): YES